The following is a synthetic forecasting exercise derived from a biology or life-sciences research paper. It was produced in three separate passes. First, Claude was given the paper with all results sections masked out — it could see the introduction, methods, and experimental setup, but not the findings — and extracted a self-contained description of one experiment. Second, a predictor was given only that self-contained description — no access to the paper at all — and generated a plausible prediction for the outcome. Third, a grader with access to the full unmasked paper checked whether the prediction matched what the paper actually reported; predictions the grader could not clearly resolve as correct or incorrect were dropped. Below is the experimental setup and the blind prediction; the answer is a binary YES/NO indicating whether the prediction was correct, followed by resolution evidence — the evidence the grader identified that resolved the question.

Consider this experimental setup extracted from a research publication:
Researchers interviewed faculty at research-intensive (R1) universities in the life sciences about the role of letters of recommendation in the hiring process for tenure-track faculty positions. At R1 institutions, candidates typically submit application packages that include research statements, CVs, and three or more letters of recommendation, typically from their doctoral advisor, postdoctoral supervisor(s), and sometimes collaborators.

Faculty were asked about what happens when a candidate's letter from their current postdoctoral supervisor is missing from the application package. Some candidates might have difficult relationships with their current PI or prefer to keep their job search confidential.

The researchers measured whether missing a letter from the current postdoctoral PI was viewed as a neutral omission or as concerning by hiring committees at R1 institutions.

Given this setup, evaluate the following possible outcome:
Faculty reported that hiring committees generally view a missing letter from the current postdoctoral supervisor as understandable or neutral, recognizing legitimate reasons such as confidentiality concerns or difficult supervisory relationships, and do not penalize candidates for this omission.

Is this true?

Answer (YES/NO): NO